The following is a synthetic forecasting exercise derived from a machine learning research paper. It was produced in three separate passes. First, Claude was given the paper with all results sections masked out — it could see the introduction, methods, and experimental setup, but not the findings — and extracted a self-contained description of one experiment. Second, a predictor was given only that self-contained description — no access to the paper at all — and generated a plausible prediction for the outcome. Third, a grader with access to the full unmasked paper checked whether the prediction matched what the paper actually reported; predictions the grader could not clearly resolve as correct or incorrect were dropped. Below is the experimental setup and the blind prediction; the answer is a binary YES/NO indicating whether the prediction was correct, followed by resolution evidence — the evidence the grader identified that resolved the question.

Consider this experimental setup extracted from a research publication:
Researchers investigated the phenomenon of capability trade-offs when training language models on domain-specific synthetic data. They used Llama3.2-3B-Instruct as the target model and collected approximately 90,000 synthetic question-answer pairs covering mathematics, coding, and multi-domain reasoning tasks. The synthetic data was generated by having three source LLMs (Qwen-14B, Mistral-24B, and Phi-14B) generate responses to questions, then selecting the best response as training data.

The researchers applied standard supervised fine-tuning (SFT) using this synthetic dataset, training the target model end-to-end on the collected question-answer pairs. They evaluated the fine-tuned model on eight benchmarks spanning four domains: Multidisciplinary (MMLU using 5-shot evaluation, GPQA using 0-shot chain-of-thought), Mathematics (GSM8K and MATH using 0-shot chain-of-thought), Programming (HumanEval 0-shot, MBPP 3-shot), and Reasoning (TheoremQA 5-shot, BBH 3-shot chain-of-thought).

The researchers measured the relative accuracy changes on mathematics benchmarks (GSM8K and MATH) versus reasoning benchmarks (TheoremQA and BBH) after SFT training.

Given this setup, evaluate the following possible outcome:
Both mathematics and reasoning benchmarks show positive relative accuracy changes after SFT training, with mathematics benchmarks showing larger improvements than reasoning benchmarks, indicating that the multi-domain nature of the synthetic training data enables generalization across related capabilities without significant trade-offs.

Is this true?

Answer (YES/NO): NO